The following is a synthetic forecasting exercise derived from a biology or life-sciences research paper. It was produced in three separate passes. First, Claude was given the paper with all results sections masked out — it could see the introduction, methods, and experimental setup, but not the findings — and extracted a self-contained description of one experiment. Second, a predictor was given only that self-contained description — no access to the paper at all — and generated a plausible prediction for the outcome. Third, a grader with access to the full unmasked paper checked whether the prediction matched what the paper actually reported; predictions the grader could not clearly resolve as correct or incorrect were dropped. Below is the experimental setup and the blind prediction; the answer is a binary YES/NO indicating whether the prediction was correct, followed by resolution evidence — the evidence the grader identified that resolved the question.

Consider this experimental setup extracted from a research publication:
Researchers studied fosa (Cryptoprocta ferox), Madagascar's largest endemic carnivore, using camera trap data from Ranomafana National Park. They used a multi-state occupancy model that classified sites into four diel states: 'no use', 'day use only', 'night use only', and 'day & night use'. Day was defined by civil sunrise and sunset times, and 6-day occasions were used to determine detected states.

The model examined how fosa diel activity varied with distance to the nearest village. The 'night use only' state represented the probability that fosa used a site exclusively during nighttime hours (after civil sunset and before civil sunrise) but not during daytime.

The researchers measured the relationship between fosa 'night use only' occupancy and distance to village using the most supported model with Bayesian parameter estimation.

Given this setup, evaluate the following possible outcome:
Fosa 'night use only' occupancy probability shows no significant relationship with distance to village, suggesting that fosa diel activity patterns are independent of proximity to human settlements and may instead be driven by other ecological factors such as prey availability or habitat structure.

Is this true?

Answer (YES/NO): NO